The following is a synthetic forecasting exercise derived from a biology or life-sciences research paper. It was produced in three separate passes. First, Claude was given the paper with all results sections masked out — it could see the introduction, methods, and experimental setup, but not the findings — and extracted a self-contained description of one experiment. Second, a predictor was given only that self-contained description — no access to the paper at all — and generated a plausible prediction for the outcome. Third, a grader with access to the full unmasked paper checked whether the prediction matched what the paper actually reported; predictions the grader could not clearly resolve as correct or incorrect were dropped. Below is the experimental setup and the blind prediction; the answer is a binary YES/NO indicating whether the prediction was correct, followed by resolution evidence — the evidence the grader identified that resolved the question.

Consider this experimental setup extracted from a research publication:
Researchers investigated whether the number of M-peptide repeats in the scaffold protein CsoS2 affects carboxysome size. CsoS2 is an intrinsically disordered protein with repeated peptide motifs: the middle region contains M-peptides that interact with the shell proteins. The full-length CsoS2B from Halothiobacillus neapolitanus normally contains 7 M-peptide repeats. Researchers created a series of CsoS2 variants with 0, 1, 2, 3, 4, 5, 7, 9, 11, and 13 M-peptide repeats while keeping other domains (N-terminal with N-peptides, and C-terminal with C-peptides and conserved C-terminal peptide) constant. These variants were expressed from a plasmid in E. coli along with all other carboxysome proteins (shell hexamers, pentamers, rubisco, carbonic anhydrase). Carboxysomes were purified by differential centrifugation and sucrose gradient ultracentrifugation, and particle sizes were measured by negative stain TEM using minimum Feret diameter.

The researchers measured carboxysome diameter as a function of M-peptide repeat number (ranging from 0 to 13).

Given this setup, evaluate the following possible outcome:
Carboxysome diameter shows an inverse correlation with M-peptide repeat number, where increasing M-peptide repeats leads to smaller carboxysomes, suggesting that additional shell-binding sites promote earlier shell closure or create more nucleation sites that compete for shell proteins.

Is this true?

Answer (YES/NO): NO